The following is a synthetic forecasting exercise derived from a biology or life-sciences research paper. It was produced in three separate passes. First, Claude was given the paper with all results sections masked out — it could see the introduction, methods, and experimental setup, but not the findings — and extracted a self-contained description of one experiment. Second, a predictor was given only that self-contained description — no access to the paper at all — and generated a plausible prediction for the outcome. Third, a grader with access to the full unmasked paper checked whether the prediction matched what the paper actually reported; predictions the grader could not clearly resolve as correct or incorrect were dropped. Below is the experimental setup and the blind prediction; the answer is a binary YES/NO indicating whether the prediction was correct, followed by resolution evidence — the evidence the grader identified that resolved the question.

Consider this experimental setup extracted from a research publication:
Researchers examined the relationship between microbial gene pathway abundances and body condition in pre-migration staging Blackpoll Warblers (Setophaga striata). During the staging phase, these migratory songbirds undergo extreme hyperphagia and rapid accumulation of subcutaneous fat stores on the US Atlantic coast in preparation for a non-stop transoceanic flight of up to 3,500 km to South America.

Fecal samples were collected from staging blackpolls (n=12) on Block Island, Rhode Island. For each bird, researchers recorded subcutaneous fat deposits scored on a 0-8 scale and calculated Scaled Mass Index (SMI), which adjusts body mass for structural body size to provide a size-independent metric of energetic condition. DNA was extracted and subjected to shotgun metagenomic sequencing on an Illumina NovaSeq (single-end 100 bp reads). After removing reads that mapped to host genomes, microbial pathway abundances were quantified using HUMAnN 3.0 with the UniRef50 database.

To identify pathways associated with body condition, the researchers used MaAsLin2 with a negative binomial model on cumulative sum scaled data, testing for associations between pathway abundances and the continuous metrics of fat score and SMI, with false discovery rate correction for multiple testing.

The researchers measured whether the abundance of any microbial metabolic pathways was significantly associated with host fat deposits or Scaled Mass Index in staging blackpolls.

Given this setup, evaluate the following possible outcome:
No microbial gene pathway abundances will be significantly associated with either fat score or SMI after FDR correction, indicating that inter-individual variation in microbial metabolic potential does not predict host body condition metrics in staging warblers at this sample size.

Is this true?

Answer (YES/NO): NO